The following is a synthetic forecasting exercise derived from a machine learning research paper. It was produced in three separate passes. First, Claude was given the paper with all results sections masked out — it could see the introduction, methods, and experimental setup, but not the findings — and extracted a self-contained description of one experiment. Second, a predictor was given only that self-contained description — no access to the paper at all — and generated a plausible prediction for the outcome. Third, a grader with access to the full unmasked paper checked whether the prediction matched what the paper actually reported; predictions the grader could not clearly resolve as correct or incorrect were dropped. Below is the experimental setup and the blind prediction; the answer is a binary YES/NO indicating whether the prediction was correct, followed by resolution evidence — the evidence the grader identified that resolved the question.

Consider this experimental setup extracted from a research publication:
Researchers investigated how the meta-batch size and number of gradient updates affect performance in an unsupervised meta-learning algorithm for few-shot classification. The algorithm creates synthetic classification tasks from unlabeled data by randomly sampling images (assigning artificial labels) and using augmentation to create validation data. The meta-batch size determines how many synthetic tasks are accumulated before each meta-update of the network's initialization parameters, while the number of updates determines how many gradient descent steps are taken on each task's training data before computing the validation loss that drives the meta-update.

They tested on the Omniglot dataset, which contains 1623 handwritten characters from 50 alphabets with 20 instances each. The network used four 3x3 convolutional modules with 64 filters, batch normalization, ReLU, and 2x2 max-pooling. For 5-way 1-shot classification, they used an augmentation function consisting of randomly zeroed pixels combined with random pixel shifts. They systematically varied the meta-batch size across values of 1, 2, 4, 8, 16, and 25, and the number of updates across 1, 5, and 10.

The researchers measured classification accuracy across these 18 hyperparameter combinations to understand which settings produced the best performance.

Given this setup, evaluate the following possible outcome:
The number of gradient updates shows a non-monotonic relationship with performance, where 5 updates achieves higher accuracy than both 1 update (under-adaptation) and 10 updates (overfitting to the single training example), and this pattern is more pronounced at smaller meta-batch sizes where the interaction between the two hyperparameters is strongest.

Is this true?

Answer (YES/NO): NO